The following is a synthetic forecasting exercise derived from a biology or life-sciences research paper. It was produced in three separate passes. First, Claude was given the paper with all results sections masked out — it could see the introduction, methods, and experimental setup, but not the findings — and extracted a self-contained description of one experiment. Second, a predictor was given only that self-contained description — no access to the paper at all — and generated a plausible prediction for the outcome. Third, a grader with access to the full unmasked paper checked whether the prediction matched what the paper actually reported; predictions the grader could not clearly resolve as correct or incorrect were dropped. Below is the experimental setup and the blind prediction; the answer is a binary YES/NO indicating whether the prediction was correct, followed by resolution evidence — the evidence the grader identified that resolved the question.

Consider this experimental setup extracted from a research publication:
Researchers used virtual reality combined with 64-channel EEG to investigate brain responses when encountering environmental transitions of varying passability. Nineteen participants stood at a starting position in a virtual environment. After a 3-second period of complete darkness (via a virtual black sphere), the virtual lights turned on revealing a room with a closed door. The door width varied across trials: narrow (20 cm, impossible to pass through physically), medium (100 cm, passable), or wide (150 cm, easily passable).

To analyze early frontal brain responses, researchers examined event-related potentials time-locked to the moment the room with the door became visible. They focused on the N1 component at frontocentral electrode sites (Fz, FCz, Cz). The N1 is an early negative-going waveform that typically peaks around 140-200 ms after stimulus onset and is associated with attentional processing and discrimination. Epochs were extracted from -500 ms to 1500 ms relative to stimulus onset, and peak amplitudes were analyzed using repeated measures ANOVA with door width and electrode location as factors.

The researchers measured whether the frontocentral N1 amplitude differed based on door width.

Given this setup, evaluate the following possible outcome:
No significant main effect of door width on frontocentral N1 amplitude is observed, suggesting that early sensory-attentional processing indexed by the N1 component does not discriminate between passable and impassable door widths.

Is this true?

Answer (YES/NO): YES